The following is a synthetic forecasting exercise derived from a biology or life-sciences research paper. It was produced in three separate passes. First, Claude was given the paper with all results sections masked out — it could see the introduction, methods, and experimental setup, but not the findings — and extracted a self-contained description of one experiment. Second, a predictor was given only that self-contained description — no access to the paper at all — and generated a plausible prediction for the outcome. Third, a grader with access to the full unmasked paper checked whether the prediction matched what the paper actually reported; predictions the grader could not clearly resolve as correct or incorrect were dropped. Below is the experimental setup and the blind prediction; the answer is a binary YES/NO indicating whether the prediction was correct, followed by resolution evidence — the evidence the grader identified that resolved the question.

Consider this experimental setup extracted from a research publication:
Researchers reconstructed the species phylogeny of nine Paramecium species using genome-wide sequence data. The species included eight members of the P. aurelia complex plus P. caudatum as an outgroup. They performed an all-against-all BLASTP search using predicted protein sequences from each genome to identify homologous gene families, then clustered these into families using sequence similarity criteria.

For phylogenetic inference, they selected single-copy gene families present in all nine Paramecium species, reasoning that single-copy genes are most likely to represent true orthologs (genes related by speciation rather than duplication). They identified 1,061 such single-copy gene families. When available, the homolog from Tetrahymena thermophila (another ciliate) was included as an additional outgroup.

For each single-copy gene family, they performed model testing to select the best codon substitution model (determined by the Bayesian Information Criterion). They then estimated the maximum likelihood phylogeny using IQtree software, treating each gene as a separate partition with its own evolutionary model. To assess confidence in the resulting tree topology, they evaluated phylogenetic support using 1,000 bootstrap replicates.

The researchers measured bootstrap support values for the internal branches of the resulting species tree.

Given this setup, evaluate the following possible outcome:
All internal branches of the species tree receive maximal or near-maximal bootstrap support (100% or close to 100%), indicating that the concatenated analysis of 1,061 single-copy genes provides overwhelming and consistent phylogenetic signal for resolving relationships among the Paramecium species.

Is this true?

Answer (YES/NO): NO